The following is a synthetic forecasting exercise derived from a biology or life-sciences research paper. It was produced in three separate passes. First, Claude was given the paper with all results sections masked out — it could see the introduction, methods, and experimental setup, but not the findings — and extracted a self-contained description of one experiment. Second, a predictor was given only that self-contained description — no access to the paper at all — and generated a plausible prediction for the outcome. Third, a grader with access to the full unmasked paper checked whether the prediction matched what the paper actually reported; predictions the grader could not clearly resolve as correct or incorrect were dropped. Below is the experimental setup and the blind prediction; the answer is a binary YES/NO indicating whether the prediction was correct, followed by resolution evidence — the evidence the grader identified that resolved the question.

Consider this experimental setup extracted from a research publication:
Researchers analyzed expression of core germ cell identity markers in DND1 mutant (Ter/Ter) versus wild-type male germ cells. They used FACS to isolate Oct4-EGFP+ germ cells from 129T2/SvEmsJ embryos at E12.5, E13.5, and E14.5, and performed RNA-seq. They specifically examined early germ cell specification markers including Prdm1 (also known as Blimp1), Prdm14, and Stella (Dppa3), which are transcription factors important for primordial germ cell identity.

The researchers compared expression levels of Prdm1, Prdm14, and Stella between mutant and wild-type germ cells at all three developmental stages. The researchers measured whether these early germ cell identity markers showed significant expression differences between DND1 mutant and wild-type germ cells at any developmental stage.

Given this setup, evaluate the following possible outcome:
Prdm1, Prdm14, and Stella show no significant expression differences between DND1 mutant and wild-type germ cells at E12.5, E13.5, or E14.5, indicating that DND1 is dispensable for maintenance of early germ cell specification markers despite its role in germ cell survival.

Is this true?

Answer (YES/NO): YES